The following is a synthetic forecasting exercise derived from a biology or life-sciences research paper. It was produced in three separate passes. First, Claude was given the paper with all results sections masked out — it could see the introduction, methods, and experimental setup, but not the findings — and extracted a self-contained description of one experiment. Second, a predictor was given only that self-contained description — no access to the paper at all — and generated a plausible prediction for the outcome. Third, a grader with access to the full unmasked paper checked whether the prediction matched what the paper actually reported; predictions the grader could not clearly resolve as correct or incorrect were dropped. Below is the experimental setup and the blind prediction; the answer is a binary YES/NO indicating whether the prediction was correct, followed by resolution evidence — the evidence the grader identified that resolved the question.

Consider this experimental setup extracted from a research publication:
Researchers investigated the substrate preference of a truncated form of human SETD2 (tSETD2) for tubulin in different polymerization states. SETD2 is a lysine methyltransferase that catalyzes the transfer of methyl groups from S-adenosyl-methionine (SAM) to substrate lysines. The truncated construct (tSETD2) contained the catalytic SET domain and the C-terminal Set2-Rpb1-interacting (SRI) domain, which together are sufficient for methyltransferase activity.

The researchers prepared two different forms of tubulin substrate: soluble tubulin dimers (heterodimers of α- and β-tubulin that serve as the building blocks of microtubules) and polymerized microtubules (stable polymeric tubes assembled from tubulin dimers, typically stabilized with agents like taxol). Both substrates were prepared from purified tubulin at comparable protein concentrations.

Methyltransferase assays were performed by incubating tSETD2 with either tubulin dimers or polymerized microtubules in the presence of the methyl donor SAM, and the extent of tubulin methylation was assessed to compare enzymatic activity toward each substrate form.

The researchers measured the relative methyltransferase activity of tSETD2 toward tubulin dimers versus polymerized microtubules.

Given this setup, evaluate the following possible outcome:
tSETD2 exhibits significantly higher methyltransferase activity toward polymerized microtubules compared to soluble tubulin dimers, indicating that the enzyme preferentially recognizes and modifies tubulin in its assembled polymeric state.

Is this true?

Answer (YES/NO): NO